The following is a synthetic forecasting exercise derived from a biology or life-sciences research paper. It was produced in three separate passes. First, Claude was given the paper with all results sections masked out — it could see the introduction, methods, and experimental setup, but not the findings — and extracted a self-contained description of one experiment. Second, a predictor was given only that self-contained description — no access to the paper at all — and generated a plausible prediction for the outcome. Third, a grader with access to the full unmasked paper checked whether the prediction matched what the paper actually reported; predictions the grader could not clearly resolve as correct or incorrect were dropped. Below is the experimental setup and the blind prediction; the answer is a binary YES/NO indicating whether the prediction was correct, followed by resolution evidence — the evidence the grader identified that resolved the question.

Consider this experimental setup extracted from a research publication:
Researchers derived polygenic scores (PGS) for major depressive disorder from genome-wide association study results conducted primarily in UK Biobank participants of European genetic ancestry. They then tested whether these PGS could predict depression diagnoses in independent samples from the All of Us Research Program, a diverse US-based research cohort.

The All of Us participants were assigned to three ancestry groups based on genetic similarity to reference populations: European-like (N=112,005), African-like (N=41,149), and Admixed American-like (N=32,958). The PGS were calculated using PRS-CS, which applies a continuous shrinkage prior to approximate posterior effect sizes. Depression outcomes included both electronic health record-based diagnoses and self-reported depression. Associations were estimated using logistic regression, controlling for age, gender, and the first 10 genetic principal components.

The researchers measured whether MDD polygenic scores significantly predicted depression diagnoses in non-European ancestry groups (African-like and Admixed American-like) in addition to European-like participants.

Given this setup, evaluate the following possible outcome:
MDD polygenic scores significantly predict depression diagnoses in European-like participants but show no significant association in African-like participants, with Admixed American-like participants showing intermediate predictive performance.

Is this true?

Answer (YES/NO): NO